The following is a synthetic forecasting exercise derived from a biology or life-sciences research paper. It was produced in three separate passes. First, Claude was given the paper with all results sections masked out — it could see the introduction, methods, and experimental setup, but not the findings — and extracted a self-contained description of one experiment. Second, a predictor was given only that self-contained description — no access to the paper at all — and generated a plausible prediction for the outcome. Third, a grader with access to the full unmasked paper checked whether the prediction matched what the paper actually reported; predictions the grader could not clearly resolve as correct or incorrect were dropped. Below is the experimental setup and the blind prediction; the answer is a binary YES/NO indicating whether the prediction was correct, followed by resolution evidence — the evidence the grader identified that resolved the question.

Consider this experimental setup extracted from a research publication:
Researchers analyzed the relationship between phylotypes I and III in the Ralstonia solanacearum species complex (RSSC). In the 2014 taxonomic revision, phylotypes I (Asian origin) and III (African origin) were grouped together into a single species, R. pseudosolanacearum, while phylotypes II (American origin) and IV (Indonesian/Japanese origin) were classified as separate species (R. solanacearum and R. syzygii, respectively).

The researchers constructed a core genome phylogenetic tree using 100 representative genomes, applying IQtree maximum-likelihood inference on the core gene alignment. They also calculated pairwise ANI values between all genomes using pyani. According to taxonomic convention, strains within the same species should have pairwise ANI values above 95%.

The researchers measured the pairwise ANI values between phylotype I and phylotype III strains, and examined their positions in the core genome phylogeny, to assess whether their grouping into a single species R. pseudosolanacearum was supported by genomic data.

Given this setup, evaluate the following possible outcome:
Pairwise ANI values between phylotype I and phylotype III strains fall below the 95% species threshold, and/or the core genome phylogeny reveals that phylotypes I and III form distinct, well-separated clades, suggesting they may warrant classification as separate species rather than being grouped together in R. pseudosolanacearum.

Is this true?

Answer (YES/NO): NO